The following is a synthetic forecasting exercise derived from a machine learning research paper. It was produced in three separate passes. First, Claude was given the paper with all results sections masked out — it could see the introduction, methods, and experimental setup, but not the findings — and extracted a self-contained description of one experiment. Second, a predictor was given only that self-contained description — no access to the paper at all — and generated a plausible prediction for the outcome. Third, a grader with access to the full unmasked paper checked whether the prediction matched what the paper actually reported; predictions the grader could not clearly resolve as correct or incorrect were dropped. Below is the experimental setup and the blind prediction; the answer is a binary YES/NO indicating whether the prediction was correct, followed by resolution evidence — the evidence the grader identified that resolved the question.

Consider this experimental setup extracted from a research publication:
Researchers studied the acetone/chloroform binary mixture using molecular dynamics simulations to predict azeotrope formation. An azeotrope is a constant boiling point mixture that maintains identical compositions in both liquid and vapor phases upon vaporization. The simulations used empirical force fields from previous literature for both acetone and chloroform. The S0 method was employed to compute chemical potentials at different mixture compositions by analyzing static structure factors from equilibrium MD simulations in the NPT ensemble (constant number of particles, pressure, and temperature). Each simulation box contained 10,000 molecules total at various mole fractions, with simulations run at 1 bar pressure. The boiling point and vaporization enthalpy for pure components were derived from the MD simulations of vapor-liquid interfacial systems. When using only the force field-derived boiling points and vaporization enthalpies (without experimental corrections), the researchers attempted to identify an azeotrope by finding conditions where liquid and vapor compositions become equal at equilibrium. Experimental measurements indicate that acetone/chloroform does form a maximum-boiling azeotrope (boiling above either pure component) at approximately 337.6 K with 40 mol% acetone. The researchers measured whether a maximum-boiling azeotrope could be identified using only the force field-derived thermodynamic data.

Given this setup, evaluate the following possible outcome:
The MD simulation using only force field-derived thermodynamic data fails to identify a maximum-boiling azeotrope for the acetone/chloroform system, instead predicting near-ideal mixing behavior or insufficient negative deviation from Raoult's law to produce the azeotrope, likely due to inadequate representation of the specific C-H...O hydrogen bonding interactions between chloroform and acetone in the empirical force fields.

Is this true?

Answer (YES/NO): YES